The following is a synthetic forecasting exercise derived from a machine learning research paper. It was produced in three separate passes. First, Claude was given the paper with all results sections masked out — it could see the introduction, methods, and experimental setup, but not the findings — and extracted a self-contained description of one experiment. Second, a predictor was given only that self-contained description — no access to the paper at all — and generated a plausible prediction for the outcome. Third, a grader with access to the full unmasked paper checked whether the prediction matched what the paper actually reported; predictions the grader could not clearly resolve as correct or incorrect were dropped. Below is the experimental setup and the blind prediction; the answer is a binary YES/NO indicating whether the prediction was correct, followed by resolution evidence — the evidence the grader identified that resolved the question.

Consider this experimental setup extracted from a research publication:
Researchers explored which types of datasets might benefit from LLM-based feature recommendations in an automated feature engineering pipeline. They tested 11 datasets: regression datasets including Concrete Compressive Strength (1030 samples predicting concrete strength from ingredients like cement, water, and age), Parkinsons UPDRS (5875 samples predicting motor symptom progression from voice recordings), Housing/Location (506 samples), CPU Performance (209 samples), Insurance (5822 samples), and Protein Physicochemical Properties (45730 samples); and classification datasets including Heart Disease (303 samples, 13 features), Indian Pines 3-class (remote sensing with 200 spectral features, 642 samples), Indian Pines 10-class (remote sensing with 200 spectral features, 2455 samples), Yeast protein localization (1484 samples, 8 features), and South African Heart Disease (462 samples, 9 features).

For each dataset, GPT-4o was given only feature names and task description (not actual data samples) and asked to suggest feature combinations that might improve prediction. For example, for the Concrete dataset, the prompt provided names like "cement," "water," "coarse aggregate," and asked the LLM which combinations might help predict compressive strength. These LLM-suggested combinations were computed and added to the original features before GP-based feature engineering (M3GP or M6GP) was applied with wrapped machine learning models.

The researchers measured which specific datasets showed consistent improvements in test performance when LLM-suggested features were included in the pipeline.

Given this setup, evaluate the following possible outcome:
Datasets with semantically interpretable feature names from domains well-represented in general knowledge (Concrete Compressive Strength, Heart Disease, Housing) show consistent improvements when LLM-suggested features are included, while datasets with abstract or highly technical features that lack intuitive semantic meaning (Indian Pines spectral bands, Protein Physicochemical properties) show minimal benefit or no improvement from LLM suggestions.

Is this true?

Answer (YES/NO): NO